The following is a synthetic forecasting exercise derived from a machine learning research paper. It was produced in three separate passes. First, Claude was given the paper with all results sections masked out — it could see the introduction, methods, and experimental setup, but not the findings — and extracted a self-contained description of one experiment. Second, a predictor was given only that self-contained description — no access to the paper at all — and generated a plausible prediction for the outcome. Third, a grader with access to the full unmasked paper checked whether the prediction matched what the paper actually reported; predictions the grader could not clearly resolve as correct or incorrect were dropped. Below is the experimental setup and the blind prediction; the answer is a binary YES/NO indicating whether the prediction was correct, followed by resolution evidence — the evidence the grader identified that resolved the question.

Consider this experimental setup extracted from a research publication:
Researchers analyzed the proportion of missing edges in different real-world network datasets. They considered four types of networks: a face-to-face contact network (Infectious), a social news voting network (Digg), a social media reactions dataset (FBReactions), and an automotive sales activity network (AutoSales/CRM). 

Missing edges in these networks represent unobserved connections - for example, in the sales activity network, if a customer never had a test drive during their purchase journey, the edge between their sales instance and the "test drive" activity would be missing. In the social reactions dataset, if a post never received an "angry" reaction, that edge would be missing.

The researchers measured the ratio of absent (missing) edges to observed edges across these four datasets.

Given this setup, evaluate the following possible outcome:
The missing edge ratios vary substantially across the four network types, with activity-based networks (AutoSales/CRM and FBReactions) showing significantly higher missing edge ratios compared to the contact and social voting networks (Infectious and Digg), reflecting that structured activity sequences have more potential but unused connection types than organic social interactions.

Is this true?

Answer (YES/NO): YES